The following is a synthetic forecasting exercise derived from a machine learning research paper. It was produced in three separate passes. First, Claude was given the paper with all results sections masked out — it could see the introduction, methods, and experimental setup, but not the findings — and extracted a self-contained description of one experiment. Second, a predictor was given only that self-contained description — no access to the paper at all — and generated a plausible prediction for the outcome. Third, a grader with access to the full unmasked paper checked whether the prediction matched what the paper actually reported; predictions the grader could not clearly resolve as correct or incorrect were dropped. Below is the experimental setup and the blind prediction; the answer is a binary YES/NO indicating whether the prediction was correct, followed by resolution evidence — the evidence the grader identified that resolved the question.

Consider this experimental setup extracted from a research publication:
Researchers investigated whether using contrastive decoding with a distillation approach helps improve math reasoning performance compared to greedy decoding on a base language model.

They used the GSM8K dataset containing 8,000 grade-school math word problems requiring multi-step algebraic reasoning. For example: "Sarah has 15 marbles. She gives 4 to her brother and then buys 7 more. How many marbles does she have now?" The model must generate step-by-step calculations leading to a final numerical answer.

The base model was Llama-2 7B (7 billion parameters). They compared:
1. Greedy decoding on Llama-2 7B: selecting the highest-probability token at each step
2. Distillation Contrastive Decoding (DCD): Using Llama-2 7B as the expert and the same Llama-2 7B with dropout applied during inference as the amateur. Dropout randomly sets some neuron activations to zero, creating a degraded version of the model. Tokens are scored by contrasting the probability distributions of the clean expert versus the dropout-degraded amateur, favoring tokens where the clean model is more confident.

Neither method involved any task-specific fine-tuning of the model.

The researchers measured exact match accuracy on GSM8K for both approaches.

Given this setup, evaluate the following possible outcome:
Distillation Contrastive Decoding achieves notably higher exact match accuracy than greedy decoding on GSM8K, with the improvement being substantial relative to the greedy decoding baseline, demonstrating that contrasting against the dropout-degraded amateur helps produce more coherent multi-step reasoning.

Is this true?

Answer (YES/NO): NO